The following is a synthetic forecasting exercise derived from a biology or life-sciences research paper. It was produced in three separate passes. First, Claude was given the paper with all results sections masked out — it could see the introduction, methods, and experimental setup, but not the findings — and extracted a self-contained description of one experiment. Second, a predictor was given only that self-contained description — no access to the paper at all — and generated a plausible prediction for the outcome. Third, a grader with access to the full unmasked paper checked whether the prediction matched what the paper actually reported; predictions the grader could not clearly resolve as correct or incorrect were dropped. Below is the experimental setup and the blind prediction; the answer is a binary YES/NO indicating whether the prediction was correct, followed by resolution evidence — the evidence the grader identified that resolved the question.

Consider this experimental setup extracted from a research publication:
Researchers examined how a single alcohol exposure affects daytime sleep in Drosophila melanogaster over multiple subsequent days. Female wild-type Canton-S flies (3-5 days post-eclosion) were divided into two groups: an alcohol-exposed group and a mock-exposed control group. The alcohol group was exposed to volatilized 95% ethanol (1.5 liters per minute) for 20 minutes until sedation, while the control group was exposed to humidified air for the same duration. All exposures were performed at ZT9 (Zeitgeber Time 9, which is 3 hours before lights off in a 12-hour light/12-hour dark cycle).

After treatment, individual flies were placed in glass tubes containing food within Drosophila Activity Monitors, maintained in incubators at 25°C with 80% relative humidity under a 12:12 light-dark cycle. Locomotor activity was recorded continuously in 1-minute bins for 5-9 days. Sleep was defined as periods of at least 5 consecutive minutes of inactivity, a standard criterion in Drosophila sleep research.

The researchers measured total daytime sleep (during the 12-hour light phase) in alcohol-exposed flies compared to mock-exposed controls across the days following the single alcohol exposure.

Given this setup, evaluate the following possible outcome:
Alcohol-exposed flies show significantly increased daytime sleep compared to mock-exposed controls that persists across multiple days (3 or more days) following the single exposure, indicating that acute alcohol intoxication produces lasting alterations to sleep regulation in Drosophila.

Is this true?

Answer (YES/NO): NO